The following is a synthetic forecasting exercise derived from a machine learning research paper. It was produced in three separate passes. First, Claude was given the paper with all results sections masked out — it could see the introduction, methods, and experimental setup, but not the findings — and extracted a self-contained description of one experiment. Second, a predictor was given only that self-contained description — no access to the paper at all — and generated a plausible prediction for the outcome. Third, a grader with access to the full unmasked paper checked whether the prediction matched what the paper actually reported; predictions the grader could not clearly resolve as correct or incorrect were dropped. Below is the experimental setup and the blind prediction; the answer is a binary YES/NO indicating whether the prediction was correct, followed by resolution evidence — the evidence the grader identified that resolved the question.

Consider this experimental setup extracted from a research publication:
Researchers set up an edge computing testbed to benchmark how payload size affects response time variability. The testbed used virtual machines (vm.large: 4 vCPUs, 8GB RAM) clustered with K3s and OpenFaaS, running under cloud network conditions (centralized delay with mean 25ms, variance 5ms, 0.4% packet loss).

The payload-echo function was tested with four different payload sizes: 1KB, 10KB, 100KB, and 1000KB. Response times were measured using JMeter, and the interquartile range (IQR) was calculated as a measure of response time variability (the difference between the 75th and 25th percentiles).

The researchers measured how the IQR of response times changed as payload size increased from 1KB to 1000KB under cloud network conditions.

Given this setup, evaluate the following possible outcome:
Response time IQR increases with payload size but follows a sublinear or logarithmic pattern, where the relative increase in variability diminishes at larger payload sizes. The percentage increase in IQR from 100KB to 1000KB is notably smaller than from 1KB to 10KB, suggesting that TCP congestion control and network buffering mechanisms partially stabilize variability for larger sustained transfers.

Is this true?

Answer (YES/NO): NO